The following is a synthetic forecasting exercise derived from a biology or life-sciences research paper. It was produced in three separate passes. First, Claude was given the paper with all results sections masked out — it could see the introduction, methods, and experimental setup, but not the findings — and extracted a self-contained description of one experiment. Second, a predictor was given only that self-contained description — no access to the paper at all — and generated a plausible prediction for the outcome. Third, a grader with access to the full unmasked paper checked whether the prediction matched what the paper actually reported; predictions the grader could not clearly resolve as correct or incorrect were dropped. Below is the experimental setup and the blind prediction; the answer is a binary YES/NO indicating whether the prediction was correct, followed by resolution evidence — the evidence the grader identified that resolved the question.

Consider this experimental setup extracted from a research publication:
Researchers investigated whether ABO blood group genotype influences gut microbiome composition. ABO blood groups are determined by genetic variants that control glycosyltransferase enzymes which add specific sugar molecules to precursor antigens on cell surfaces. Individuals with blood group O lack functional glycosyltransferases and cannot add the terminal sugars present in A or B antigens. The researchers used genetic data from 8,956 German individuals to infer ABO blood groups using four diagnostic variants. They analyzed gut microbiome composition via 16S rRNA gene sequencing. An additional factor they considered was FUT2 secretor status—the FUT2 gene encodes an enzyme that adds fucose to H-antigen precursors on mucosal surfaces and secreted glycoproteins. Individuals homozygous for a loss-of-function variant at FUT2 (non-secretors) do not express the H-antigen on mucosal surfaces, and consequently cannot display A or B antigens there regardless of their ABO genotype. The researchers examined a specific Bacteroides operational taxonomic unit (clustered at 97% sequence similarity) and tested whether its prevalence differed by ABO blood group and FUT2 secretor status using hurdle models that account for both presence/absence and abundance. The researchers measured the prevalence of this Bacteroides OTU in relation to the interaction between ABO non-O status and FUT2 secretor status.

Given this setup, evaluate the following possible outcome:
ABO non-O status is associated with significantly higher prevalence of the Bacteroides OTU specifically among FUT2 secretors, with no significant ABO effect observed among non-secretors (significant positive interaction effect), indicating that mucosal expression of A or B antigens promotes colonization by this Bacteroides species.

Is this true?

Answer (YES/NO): YES